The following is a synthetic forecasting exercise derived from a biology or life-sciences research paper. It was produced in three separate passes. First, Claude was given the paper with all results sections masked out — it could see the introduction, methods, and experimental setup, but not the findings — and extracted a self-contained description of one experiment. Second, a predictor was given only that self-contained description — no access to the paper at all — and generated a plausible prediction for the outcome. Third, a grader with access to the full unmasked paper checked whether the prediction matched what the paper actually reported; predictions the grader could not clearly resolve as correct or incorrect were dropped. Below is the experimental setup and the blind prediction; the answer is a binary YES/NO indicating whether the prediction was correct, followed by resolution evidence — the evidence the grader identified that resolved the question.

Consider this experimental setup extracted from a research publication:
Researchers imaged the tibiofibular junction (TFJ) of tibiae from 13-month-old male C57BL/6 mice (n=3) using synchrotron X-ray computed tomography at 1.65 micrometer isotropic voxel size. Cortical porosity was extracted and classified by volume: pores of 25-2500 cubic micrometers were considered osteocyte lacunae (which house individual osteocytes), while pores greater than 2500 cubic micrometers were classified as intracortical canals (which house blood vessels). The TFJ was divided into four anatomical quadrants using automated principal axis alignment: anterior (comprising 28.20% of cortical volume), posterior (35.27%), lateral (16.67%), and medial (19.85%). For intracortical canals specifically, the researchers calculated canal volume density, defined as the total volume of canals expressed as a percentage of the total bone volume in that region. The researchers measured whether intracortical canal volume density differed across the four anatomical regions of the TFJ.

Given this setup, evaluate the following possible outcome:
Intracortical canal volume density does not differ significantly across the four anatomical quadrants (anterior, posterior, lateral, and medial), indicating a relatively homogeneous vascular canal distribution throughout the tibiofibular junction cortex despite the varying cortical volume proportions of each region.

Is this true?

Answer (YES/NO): YES